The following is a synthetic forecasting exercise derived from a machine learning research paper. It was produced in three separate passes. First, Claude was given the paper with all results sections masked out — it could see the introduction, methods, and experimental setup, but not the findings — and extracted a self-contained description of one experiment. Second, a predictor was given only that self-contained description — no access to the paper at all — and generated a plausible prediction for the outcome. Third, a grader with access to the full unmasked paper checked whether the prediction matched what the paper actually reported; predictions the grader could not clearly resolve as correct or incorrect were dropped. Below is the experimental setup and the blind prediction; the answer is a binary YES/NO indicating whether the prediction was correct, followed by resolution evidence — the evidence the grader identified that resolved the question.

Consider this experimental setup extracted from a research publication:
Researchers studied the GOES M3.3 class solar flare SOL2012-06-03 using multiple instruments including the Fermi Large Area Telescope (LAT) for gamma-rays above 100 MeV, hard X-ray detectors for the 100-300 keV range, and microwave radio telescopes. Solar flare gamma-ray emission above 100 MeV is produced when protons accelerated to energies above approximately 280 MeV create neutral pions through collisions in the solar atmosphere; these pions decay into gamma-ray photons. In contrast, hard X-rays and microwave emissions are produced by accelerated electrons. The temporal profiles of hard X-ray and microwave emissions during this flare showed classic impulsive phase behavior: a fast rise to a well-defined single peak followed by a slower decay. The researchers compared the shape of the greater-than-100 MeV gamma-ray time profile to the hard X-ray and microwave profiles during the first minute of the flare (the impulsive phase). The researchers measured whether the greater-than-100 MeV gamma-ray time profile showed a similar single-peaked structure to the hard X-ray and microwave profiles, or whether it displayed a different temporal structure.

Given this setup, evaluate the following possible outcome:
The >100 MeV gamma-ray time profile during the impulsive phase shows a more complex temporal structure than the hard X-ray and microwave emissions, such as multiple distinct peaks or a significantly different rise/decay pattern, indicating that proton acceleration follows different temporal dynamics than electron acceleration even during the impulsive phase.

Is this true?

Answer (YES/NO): YES